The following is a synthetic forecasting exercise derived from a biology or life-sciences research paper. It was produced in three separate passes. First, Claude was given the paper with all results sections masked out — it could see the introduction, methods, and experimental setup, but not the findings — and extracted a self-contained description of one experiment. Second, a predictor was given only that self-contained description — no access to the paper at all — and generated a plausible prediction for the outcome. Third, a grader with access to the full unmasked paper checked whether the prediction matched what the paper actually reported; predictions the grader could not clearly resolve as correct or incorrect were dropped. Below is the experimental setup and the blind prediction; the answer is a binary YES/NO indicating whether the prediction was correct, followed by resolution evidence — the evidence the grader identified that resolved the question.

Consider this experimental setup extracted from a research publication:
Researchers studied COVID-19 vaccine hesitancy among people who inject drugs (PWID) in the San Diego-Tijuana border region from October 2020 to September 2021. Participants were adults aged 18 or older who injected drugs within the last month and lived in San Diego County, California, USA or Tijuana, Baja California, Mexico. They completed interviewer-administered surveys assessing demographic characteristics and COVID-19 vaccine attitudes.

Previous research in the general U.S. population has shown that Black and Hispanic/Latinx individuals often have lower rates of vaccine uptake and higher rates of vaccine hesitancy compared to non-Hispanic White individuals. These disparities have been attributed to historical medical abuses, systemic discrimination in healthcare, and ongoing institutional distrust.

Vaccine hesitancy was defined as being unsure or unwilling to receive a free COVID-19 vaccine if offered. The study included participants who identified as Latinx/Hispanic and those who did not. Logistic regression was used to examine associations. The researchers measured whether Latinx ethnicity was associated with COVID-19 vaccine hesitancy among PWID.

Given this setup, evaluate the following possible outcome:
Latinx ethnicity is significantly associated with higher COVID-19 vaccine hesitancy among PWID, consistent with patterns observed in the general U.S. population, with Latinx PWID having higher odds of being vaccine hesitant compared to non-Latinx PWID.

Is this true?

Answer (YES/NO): NO